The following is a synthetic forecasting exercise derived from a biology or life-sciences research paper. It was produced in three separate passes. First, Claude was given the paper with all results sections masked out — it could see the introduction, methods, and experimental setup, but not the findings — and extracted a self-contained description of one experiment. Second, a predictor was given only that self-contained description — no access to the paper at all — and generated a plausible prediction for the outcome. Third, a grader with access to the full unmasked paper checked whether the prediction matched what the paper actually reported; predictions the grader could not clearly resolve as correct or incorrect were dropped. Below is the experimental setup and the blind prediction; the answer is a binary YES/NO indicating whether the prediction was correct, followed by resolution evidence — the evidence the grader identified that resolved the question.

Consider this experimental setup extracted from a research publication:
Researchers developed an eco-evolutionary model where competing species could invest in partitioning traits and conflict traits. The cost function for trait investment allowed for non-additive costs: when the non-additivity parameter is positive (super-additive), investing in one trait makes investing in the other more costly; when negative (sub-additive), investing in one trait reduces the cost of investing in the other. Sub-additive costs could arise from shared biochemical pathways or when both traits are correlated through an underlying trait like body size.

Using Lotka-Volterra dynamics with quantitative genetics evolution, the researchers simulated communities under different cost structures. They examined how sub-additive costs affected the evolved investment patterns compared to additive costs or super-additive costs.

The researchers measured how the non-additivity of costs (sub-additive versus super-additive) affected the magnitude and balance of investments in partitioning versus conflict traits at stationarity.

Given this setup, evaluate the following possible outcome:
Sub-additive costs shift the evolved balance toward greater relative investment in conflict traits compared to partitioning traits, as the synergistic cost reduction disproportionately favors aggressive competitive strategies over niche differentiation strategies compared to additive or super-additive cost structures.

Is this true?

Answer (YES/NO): NO